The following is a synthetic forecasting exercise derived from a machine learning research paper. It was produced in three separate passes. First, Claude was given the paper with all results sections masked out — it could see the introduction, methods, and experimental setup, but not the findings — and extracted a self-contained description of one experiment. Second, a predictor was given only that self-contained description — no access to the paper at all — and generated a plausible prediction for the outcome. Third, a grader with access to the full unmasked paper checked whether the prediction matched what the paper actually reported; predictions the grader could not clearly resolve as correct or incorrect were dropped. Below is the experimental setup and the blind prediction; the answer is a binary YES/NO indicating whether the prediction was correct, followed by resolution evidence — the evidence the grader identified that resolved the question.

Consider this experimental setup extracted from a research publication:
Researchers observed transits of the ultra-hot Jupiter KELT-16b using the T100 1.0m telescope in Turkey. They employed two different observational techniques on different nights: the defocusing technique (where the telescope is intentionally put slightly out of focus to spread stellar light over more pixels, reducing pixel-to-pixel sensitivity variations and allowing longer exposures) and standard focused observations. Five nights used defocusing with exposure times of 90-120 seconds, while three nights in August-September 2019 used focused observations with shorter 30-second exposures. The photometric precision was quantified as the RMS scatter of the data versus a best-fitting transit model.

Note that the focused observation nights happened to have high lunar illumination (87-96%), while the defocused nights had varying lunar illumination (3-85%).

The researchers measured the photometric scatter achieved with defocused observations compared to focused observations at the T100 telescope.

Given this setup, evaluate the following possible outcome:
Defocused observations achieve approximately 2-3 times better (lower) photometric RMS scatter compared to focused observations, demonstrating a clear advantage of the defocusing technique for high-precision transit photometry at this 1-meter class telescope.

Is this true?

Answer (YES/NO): YES